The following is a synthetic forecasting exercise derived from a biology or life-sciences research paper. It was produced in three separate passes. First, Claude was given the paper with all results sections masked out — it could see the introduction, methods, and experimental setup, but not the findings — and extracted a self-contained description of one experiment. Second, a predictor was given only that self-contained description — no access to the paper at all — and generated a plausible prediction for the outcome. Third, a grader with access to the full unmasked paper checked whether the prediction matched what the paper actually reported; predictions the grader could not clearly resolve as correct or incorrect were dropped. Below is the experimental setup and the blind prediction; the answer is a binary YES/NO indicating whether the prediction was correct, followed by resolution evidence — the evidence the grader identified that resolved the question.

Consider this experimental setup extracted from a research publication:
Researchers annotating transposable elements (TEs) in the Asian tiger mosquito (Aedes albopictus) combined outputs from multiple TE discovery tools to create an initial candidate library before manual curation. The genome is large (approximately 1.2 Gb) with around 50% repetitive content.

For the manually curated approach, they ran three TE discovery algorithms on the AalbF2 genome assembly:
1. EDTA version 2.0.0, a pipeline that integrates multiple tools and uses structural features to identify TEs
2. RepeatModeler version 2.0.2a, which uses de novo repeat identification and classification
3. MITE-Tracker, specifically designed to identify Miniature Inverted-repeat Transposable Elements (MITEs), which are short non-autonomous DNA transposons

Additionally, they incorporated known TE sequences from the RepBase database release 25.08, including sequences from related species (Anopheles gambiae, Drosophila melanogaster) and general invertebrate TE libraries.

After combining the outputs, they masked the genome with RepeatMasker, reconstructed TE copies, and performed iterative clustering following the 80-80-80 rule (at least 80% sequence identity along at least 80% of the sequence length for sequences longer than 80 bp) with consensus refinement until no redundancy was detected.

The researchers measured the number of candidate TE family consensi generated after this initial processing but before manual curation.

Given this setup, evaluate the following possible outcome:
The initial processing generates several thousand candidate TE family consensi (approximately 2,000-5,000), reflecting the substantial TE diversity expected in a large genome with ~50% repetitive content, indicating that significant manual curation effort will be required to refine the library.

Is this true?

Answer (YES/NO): NO